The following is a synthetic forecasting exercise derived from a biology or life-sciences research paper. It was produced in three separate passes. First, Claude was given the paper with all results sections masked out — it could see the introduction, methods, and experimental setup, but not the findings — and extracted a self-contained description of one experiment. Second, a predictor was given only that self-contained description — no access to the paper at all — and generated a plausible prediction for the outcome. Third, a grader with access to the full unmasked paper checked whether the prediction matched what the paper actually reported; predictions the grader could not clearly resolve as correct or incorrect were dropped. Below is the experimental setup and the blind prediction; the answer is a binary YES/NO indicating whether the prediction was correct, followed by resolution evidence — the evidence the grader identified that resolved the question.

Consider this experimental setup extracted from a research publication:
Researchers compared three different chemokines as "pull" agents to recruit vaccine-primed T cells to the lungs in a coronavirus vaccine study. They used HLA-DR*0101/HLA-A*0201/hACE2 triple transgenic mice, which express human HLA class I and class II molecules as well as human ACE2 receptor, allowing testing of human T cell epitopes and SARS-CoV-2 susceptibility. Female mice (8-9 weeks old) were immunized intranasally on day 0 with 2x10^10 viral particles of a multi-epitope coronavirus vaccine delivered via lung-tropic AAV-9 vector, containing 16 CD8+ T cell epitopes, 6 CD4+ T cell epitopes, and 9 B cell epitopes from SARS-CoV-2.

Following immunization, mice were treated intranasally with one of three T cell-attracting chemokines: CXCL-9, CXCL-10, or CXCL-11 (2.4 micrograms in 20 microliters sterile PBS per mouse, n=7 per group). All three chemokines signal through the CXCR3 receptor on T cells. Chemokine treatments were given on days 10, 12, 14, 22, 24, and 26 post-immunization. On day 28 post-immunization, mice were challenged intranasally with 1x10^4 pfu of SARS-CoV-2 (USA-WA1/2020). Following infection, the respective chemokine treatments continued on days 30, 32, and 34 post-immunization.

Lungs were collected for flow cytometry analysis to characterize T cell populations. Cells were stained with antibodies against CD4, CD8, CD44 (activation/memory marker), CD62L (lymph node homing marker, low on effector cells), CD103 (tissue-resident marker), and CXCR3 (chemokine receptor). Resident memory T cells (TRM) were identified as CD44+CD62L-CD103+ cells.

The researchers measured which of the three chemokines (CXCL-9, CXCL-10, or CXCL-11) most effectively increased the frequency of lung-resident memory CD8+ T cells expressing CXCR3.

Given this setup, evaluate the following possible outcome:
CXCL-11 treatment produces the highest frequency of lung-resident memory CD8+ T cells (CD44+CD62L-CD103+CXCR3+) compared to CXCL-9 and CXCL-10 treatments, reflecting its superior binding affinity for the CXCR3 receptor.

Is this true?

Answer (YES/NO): NO